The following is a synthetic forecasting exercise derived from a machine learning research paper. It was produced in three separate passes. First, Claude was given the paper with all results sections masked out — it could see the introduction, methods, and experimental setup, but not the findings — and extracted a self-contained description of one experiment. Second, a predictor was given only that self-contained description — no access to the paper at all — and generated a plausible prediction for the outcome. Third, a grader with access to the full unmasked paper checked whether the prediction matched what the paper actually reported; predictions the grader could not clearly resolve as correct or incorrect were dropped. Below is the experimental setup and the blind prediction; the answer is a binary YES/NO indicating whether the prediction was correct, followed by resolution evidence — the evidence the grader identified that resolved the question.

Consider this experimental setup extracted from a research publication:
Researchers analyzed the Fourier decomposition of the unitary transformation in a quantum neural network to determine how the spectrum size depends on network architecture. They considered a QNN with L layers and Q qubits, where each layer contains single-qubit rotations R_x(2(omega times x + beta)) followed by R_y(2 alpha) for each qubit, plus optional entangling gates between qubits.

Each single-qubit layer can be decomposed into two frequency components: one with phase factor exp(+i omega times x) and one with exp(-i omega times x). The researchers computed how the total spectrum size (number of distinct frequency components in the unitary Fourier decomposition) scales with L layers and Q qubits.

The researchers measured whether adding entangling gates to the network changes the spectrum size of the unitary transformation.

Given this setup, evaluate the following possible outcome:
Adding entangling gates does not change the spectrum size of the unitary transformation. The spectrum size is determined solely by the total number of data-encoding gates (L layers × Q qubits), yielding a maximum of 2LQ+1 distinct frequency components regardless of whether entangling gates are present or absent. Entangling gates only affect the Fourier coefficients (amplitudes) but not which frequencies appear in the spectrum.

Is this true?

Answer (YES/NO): NO